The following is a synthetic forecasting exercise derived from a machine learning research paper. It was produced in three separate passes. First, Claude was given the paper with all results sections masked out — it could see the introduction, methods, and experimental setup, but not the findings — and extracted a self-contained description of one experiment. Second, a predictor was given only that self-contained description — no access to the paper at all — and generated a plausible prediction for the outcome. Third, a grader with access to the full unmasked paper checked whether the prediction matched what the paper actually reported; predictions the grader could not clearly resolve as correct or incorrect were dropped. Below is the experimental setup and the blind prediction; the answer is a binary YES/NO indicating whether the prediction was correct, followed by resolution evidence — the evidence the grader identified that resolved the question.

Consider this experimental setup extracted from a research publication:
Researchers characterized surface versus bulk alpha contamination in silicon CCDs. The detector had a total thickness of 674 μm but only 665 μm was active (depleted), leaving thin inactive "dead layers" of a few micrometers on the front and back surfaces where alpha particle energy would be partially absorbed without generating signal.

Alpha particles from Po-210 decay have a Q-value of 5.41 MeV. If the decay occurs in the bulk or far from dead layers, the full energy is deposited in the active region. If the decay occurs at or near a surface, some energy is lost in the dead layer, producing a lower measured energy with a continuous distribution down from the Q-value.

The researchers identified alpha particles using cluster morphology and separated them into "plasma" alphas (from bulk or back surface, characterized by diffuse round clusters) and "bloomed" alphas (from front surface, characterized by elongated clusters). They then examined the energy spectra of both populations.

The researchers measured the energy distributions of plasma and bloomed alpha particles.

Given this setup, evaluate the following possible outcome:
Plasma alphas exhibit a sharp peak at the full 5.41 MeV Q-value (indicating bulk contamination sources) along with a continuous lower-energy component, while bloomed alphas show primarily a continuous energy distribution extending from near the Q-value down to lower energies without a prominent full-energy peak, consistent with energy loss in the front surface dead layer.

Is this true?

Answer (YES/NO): NO